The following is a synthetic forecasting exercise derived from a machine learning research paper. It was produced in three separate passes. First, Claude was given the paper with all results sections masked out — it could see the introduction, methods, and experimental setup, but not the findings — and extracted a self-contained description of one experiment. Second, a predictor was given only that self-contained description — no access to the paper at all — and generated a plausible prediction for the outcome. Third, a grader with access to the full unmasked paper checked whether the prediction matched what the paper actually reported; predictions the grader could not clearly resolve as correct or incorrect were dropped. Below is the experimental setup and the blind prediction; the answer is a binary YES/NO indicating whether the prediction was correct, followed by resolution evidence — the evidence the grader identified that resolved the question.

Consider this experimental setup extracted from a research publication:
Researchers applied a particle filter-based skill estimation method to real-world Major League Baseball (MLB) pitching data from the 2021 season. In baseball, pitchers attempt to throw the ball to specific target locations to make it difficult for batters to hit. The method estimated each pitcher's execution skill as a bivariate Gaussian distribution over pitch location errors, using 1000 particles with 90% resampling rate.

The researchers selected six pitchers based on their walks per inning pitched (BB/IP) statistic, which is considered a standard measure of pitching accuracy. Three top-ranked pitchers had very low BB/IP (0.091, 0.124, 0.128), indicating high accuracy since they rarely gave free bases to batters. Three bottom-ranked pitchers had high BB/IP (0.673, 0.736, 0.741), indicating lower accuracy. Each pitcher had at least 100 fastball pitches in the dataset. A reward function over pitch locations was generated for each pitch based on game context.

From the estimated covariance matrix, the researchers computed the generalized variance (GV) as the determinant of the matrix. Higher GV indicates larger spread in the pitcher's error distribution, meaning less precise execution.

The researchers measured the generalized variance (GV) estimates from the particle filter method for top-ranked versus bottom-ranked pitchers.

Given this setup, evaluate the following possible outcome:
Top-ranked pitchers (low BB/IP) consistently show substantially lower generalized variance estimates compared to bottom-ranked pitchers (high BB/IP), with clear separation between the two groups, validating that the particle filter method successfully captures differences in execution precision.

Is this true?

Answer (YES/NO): NO